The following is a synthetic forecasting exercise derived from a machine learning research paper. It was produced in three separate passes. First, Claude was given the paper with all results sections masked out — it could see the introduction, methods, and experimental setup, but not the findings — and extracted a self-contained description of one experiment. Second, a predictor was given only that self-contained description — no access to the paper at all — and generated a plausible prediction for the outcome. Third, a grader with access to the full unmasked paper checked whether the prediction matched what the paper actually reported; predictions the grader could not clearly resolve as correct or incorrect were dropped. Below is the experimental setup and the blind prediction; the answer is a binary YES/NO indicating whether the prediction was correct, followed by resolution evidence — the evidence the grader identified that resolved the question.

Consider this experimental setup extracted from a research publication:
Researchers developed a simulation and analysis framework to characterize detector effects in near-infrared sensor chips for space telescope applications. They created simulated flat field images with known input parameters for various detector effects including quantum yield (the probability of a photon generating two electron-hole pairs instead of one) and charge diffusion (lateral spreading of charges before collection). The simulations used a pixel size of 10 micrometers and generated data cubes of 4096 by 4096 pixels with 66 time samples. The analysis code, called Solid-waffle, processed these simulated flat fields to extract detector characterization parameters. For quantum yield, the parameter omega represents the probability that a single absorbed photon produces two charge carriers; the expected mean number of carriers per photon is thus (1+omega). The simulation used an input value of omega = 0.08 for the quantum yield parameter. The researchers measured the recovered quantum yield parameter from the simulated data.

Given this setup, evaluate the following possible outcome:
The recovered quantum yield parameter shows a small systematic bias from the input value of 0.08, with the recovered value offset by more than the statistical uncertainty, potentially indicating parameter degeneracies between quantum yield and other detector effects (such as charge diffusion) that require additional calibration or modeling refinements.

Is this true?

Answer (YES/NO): NO